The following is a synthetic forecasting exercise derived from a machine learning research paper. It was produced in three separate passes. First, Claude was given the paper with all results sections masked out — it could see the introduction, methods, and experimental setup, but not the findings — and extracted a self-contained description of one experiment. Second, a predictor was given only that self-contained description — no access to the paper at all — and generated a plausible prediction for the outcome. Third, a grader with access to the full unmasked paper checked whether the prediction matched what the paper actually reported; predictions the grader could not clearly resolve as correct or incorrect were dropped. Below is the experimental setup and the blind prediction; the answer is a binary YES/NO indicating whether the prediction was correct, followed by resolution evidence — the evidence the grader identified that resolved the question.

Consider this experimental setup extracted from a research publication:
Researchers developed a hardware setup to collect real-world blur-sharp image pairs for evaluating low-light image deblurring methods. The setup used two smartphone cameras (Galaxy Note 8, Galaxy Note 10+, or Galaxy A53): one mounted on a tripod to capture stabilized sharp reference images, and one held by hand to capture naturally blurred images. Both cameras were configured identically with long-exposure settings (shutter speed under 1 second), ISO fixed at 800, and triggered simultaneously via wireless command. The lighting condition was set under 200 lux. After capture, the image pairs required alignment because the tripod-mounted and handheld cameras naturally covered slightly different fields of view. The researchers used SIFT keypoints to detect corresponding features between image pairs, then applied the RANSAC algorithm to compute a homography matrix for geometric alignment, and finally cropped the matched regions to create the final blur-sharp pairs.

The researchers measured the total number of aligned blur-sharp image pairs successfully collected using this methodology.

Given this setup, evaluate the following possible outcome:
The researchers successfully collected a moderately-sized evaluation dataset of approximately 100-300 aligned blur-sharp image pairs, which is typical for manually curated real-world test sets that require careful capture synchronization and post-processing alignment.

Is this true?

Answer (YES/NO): YES